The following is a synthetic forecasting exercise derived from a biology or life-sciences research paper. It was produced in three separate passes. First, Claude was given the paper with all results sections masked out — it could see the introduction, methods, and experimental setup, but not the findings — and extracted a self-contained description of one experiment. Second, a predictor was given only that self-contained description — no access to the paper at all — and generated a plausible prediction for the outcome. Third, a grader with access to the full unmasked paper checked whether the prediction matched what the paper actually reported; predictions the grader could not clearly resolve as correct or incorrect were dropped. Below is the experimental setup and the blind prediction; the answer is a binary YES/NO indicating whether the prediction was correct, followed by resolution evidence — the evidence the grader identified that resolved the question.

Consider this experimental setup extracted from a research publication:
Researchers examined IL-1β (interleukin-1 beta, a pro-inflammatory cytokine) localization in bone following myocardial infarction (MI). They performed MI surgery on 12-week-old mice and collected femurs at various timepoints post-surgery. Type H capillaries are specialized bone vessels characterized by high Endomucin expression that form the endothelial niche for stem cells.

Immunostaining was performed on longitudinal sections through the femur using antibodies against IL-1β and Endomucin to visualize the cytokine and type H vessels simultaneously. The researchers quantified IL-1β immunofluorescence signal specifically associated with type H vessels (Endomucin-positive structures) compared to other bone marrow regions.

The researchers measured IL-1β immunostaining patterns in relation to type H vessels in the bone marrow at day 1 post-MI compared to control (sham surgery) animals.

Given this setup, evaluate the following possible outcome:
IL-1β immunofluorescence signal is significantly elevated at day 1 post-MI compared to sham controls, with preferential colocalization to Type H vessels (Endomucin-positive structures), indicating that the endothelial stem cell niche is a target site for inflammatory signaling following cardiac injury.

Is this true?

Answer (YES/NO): YES